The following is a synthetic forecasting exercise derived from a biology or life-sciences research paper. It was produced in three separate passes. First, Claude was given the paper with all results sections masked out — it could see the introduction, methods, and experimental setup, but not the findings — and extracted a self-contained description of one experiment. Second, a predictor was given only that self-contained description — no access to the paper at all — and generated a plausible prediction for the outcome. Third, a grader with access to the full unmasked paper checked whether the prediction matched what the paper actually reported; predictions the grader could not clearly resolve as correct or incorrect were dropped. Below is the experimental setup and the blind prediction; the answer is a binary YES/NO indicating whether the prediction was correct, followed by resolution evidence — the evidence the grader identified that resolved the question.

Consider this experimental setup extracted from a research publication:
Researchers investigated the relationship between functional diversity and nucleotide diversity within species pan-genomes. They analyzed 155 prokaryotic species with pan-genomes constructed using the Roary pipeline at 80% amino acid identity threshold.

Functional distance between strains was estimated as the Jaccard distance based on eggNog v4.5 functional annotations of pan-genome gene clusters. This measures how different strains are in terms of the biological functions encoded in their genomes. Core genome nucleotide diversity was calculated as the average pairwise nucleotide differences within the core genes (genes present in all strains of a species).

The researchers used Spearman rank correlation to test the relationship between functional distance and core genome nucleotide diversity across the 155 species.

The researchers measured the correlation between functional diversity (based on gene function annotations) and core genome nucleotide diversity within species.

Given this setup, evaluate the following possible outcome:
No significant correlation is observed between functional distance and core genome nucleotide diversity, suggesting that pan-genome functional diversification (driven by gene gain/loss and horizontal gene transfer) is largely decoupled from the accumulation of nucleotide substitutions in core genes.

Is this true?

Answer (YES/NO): NO